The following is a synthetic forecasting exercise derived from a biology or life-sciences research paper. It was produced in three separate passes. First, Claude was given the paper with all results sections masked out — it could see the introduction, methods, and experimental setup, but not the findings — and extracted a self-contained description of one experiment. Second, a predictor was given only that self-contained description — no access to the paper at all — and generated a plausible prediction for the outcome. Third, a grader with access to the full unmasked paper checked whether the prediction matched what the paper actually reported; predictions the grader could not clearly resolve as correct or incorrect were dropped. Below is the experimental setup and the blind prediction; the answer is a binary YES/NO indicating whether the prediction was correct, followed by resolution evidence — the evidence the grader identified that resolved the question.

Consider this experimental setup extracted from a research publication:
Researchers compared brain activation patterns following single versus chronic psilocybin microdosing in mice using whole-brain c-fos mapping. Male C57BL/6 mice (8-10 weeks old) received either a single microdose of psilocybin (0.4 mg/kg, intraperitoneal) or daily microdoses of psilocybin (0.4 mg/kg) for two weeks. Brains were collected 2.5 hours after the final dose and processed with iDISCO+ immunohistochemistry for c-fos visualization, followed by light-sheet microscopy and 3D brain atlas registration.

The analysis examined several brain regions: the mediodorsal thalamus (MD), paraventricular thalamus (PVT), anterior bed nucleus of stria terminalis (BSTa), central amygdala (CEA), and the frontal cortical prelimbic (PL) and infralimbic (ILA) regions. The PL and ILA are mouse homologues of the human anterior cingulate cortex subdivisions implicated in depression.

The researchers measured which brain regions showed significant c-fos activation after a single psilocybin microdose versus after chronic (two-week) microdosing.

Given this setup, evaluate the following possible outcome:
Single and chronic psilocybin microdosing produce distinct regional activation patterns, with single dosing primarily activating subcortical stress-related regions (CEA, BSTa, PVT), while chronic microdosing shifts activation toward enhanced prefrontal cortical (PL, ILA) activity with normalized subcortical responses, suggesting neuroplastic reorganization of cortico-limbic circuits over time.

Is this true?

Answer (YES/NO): NO